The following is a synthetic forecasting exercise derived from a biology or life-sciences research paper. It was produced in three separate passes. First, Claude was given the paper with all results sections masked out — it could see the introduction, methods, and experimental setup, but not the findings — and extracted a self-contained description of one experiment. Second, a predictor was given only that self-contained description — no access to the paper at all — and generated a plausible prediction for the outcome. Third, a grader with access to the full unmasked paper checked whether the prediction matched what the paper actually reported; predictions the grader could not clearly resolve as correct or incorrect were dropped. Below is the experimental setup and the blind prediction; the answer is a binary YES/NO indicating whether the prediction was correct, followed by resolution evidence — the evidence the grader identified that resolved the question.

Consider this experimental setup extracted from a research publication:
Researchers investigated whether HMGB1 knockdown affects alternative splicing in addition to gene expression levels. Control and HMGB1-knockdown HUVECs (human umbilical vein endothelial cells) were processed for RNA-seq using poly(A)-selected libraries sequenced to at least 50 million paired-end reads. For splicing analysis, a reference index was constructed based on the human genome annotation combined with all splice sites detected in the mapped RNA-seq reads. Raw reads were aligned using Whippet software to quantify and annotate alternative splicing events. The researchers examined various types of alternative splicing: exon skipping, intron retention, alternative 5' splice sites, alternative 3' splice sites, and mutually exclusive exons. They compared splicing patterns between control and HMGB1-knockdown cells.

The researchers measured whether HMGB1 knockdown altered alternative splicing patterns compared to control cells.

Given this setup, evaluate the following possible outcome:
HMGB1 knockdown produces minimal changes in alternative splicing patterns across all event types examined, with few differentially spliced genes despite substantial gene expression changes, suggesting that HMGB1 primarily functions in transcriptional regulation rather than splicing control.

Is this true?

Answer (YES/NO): NO